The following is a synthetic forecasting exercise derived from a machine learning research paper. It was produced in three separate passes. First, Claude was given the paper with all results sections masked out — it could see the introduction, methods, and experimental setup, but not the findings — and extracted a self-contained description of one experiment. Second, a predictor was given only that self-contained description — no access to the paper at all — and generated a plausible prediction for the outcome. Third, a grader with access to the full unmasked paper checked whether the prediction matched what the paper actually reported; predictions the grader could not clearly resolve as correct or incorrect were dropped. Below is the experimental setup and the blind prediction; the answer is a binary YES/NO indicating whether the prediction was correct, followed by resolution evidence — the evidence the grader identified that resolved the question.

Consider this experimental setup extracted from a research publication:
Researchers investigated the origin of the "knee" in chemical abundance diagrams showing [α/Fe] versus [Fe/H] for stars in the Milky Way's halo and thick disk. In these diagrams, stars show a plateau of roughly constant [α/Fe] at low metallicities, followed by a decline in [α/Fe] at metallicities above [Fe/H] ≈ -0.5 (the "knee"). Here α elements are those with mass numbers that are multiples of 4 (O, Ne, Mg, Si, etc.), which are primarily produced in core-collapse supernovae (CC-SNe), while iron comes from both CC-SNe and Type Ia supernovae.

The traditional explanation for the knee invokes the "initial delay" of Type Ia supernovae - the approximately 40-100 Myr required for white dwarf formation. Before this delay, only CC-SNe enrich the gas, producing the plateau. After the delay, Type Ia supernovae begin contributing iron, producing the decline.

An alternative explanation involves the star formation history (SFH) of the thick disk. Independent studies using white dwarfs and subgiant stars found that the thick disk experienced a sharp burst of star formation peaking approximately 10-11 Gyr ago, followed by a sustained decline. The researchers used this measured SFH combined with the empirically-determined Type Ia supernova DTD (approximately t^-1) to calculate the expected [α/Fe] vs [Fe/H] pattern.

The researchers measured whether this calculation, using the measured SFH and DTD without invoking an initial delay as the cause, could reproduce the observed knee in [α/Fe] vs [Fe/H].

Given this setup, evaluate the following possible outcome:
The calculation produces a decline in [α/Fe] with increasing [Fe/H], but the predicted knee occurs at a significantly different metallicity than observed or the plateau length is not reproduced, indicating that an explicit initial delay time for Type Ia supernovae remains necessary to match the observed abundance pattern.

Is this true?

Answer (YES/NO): NO